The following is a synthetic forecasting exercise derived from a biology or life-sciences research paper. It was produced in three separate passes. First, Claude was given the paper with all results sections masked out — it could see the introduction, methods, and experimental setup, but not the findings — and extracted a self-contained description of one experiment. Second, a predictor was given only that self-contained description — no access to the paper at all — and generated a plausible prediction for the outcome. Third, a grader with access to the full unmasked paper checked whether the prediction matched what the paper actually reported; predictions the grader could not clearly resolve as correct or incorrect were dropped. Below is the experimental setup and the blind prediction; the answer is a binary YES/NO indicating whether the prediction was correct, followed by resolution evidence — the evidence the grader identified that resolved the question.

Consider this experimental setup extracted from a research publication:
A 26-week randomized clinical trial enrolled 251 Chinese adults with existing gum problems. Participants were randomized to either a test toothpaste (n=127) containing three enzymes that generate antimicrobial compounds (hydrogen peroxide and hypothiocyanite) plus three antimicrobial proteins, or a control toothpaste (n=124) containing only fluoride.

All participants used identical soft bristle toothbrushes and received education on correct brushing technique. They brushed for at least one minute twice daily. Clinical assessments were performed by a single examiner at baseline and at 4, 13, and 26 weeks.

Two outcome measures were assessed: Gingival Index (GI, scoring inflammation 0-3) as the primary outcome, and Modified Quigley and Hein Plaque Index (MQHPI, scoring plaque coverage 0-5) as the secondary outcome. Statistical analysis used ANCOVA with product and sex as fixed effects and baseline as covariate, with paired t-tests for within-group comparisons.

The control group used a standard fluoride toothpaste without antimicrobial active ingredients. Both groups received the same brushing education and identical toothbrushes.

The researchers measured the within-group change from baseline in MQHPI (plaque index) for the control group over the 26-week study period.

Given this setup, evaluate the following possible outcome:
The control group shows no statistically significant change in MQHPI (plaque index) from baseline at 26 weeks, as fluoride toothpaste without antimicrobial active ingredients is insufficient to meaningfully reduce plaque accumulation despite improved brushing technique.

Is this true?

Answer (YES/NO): NO